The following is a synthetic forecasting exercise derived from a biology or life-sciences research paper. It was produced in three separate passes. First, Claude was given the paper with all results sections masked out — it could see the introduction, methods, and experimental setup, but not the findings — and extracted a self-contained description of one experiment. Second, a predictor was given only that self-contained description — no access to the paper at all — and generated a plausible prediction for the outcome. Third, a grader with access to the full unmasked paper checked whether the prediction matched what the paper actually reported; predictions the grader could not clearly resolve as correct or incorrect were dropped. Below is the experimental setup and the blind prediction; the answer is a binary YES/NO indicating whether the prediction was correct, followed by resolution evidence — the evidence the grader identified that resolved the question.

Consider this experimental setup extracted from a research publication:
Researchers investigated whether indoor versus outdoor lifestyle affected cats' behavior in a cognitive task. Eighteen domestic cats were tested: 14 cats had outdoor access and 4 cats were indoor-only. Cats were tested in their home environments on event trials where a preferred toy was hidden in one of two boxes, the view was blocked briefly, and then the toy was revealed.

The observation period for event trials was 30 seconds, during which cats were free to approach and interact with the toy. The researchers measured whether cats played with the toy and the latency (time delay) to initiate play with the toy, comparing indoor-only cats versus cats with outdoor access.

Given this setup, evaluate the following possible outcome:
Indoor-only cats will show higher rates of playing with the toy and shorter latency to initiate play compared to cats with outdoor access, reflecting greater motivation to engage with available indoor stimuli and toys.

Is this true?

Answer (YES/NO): NO